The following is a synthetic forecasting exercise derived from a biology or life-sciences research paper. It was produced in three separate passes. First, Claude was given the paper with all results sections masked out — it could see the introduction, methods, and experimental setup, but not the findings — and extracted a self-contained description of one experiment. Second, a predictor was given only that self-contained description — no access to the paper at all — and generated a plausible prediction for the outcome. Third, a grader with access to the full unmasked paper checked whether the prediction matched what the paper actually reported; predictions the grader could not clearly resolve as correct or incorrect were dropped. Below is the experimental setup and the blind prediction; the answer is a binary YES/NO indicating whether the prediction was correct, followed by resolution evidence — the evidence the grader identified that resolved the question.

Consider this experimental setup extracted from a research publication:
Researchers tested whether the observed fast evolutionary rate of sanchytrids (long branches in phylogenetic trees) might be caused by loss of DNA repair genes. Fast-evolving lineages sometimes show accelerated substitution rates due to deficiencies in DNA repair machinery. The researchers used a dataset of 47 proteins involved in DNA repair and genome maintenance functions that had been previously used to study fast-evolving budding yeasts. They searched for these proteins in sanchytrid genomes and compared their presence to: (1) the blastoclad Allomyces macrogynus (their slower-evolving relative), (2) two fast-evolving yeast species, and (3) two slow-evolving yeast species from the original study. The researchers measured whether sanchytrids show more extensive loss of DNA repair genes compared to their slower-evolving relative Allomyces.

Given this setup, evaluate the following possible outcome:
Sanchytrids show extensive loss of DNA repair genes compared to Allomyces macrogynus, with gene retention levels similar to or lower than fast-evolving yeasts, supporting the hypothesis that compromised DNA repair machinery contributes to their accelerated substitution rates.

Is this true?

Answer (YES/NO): NO